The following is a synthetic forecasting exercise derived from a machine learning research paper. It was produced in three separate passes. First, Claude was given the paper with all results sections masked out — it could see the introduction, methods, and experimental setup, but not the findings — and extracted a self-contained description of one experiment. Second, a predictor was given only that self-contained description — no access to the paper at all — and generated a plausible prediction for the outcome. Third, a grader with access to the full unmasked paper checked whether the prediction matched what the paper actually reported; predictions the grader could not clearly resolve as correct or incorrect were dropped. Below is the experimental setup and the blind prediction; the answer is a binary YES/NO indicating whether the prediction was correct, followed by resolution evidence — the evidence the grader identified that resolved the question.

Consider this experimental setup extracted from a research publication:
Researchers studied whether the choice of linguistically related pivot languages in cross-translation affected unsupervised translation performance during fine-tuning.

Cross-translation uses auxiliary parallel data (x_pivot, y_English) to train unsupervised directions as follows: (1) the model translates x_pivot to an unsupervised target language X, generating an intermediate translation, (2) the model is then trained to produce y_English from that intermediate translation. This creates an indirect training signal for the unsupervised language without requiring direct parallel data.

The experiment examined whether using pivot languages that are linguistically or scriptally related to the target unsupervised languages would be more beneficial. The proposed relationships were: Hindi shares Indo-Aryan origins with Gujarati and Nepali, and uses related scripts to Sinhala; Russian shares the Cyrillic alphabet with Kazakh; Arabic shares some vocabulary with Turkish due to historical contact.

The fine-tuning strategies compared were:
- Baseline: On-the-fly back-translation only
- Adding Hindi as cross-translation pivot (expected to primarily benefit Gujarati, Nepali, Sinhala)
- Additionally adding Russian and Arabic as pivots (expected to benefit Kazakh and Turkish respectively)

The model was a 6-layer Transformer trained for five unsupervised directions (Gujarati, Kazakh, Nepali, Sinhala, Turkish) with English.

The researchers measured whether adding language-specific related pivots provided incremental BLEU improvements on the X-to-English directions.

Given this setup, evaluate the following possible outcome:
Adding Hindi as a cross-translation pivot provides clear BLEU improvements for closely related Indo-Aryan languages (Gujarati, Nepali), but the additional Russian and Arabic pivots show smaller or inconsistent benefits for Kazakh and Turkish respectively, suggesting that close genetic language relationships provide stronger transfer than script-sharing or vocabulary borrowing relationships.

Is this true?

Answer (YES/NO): NO